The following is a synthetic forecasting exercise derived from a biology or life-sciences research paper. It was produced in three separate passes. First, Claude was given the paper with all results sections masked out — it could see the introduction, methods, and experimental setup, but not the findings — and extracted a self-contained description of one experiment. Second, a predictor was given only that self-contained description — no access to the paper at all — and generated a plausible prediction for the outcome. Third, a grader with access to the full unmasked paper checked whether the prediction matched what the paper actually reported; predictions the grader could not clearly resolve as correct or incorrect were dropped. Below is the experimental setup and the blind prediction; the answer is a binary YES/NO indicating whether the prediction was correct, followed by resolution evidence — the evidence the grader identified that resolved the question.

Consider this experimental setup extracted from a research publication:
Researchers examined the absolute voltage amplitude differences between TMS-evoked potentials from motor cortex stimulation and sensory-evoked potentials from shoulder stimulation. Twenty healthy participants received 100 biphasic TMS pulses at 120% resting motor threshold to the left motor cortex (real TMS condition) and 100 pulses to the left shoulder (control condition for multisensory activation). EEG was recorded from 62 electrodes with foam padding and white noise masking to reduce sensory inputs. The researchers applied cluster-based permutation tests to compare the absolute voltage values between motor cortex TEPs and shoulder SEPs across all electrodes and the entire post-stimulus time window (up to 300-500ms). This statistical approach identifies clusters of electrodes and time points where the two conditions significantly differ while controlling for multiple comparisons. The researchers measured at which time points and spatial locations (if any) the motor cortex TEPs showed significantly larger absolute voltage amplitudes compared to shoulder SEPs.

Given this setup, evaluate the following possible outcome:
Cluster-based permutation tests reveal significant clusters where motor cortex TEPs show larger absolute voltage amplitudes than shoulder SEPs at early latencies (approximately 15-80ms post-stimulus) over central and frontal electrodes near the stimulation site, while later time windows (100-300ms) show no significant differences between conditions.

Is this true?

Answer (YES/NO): NO